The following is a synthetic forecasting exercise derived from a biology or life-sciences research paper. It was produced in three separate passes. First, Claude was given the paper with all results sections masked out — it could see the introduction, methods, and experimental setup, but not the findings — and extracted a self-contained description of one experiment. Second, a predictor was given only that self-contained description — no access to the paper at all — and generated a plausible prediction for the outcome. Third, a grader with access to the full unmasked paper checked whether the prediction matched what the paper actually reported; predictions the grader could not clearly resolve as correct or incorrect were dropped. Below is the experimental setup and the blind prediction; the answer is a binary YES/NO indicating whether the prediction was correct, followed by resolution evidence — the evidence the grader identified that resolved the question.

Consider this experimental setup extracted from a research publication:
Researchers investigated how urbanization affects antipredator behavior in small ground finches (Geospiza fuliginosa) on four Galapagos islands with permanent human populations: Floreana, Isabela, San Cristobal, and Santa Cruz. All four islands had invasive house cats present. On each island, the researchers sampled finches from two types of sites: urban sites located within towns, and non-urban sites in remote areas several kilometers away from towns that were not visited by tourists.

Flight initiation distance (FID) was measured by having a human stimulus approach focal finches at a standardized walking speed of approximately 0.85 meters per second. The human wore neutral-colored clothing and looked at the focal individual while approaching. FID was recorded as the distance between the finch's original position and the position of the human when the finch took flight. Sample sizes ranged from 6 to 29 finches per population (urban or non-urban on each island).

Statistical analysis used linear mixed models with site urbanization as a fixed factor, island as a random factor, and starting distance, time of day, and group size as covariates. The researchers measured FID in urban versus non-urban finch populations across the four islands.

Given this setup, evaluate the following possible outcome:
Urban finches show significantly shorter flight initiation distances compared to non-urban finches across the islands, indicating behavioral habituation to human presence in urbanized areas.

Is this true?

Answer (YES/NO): NO